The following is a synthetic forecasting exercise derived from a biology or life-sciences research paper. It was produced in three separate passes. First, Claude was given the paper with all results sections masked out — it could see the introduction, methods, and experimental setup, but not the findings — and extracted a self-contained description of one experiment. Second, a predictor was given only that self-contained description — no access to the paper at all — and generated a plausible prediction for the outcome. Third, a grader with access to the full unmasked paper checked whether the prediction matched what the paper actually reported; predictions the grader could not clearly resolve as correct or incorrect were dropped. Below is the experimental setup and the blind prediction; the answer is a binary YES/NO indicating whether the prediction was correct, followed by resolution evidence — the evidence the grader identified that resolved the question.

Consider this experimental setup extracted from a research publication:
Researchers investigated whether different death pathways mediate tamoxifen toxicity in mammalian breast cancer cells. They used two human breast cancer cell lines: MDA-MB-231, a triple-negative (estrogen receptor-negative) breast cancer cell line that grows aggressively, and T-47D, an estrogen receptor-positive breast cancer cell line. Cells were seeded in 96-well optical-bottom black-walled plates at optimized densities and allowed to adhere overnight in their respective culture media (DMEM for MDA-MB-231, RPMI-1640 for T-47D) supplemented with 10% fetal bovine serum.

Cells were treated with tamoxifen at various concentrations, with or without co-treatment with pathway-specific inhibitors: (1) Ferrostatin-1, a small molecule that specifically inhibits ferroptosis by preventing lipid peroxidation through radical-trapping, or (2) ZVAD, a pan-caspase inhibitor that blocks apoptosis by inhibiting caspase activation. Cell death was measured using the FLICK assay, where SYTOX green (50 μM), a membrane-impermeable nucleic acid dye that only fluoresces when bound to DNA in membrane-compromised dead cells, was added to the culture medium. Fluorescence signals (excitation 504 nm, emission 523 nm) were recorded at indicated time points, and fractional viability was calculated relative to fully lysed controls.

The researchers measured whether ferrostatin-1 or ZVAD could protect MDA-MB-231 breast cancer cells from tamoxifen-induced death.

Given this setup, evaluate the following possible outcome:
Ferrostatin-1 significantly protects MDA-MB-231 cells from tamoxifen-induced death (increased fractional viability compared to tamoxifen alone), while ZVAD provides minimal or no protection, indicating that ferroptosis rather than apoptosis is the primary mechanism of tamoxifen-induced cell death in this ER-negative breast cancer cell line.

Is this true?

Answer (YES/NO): NO